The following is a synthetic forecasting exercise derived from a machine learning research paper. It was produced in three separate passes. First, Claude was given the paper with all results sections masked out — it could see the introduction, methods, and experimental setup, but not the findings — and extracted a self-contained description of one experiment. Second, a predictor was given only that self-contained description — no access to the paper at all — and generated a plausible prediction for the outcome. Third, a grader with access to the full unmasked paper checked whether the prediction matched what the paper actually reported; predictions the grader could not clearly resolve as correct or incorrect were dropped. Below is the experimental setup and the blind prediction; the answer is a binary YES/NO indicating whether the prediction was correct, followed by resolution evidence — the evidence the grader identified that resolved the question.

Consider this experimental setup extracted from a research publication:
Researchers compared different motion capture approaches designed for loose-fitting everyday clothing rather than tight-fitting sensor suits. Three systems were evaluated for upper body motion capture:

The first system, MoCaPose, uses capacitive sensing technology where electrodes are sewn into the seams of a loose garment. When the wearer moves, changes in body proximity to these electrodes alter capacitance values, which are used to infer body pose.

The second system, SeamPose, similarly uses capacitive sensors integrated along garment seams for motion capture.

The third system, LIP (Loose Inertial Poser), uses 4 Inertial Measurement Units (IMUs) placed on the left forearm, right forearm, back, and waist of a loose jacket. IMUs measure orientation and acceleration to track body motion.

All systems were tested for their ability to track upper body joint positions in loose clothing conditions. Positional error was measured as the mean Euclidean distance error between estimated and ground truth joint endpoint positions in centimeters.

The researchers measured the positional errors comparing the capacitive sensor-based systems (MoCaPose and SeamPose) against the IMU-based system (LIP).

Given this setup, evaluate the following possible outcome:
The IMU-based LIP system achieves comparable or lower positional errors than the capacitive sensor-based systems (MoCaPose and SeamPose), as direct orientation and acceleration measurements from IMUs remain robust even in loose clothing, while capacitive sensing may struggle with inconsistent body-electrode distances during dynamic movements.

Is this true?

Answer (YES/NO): NO